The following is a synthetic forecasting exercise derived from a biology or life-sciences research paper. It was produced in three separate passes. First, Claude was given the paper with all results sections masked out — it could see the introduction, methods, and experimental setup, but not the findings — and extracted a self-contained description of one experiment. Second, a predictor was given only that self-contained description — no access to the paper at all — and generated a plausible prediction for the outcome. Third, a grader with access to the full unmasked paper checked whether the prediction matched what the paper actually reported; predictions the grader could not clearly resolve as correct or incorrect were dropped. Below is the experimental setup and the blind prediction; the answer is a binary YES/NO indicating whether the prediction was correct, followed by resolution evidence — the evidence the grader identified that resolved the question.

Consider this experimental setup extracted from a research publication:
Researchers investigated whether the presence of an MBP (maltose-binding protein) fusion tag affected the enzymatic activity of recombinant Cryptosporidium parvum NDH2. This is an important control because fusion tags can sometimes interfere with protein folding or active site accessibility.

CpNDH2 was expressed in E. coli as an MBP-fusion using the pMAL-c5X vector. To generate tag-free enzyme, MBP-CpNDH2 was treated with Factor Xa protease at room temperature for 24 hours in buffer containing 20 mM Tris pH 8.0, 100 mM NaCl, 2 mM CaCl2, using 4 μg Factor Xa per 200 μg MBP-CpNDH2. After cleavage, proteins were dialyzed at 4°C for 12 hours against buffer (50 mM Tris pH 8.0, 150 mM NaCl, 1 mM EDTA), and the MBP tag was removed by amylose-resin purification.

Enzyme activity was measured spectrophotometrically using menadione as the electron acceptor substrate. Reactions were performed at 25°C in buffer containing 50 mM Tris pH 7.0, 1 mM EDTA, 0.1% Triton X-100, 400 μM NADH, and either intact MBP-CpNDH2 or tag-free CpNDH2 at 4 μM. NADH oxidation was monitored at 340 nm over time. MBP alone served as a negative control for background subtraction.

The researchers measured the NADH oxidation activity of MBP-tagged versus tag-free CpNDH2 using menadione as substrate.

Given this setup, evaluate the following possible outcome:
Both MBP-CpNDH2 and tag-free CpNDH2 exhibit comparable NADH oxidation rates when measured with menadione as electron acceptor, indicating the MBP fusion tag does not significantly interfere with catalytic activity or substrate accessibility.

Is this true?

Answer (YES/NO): YES